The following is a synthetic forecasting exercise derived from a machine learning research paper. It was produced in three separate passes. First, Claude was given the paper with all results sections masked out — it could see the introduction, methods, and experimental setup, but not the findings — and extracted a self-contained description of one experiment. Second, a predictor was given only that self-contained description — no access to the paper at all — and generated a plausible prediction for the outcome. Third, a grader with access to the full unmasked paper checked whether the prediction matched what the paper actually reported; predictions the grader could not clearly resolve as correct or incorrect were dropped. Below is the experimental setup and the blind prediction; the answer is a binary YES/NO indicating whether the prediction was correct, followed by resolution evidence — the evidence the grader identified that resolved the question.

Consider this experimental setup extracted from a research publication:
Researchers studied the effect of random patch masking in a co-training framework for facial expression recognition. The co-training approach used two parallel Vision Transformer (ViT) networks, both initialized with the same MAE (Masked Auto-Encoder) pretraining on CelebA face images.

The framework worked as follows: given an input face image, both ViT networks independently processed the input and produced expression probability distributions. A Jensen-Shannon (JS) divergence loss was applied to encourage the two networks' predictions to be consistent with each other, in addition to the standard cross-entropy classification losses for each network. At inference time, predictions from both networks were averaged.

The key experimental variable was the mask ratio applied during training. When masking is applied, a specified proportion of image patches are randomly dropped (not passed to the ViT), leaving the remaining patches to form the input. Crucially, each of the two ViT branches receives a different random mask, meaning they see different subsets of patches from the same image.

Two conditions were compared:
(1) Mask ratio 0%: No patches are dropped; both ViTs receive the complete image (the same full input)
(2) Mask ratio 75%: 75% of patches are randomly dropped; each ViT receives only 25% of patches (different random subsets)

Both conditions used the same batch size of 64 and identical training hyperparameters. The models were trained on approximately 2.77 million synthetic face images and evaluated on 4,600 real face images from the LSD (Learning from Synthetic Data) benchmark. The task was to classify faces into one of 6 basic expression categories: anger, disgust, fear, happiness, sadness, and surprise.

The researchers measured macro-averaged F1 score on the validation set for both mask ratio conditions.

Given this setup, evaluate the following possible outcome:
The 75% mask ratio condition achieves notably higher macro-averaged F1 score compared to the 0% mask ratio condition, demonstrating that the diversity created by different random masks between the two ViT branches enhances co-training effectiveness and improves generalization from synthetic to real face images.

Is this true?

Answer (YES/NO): YES